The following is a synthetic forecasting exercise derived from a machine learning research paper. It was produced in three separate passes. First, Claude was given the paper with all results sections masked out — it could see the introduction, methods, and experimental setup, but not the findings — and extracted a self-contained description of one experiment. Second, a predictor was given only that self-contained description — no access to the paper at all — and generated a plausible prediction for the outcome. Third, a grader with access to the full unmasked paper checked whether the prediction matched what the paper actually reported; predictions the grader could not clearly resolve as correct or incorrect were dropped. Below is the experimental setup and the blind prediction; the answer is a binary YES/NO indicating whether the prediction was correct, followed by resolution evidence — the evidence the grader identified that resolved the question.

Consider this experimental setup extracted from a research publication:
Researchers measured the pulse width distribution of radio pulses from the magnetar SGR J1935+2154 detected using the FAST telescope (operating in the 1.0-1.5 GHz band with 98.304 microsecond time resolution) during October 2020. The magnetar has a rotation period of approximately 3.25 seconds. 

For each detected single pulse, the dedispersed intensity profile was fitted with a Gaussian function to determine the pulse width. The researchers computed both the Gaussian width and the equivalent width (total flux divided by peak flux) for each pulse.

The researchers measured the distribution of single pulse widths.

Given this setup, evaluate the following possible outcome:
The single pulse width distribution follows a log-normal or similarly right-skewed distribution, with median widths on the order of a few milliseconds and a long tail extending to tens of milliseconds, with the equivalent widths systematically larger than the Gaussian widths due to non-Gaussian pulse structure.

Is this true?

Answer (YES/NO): NO